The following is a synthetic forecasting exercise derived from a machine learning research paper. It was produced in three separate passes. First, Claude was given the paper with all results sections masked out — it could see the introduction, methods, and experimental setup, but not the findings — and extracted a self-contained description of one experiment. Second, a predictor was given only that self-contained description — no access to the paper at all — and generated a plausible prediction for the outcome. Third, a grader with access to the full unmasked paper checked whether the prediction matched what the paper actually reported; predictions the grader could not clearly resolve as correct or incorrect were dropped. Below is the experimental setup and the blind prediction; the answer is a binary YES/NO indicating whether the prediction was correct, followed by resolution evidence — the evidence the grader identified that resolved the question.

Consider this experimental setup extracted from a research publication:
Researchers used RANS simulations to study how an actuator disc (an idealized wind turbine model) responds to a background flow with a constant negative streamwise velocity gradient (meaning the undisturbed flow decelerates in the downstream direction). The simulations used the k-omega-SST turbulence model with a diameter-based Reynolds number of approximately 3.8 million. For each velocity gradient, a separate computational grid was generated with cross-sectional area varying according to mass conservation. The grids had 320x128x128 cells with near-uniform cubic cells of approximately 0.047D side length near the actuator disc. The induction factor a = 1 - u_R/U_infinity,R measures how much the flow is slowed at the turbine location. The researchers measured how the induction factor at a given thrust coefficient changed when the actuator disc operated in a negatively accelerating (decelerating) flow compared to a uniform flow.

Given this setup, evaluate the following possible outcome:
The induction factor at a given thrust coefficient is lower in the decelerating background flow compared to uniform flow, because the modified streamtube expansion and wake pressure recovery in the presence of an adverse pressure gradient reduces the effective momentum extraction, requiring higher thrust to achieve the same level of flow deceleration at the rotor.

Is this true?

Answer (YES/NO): NO